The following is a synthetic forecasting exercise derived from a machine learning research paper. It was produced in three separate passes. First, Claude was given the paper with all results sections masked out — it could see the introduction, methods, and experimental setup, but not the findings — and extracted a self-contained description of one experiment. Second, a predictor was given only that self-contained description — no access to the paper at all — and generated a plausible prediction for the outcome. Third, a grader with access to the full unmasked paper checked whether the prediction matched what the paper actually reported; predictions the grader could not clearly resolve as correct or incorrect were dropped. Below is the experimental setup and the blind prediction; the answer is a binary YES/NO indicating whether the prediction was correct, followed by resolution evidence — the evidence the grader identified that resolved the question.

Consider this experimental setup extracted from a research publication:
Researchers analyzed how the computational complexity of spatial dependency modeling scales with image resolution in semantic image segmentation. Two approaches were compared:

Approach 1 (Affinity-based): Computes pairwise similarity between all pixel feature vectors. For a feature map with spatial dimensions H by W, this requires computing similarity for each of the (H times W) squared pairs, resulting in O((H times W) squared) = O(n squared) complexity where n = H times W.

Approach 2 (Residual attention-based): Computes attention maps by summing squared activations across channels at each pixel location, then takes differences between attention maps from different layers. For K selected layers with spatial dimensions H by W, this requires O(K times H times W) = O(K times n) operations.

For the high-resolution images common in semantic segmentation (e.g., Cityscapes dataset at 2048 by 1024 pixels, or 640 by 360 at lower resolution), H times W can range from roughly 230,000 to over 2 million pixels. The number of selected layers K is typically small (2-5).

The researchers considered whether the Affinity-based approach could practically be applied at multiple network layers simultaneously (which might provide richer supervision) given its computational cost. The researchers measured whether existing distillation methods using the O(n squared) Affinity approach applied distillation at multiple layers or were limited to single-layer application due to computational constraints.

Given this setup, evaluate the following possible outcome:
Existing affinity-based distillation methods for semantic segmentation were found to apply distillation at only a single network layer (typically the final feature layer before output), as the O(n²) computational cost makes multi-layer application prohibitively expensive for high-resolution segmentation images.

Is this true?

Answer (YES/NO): YES